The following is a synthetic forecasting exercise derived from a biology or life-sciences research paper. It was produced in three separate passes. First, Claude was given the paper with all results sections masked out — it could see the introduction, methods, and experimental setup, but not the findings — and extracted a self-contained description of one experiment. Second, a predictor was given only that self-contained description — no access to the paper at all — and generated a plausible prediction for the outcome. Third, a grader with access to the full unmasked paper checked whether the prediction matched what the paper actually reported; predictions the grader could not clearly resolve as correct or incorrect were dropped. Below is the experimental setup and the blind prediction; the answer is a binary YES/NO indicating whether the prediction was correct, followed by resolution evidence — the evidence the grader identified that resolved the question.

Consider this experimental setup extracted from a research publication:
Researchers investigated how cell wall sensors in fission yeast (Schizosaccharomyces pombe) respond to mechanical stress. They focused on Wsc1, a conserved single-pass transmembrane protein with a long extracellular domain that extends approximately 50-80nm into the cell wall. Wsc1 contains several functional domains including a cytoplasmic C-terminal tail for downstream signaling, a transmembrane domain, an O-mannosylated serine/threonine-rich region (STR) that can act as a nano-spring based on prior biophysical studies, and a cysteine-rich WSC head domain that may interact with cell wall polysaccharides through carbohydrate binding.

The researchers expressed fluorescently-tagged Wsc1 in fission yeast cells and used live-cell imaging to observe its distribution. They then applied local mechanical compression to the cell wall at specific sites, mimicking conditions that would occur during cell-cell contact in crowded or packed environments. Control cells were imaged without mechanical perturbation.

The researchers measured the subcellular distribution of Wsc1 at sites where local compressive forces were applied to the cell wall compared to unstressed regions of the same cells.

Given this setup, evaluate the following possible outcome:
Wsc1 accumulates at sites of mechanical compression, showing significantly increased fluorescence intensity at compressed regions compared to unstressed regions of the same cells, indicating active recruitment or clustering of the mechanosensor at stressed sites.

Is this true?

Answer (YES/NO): YES